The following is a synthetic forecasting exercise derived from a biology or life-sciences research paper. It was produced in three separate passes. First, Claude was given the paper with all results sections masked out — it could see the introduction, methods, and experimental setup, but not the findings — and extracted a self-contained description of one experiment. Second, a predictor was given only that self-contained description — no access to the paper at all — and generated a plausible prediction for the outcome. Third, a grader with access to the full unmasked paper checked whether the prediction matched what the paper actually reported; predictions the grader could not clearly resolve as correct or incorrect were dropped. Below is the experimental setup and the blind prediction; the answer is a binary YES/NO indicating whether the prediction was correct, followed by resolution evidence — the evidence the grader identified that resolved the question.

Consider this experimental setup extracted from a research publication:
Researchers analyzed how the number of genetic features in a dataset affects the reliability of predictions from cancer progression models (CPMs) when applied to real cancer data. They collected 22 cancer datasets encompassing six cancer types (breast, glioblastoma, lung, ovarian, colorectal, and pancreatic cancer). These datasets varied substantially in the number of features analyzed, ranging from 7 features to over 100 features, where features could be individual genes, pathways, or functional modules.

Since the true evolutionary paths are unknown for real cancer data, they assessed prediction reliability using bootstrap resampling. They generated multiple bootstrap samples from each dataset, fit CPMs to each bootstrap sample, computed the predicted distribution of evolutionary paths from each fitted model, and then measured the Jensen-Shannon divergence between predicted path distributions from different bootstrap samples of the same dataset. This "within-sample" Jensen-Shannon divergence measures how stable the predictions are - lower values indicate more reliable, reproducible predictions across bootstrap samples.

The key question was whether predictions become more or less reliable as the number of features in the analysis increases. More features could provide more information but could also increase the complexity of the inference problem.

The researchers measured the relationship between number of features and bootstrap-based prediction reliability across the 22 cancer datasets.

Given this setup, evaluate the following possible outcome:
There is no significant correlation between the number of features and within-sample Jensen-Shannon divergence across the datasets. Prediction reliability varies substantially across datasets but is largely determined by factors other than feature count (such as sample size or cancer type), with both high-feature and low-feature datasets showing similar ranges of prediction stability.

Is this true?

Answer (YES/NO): NO